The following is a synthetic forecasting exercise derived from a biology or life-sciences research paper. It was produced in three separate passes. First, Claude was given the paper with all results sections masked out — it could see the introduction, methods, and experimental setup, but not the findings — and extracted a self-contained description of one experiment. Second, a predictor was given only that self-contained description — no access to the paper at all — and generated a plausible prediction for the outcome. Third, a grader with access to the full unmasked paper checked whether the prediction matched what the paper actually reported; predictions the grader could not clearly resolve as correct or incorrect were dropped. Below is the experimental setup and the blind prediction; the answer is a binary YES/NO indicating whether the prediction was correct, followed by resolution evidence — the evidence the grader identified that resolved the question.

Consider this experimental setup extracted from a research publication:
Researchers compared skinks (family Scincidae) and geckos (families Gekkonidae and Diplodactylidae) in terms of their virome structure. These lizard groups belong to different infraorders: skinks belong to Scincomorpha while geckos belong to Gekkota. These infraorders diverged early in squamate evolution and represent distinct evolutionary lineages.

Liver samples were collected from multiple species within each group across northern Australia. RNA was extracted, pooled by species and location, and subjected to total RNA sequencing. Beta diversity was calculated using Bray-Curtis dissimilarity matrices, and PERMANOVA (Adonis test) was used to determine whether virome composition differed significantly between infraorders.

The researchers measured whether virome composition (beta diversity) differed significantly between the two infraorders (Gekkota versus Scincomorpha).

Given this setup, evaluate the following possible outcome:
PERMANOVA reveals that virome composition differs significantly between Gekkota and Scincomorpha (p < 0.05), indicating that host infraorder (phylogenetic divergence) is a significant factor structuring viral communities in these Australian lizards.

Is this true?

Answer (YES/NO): NO